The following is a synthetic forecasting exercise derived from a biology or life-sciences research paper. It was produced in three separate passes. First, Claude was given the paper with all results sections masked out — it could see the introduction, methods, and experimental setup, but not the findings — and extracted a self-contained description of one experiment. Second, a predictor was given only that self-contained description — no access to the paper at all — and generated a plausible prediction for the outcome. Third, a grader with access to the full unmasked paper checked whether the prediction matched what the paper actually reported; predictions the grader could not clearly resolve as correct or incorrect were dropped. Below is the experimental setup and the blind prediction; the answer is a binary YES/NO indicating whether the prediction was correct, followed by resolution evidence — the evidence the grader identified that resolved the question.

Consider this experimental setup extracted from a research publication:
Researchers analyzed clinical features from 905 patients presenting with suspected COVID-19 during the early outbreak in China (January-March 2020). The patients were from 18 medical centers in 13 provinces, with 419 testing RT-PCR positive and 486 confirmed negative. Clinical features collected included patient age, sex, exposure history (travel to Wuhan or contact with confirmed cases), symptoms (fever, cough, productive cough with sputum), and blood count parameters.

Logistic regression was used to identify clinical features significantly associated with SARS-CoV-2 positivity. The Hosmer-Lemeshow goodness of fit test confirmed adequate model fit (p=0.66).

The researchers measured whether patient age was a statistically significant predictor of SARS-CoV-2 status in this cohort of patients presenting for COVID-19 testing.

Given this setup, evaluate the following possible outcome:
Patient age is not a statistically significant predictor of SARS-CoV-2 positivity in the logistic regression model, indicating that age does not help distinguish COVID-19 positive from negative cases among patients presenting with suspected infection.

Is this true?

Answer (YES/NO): NO